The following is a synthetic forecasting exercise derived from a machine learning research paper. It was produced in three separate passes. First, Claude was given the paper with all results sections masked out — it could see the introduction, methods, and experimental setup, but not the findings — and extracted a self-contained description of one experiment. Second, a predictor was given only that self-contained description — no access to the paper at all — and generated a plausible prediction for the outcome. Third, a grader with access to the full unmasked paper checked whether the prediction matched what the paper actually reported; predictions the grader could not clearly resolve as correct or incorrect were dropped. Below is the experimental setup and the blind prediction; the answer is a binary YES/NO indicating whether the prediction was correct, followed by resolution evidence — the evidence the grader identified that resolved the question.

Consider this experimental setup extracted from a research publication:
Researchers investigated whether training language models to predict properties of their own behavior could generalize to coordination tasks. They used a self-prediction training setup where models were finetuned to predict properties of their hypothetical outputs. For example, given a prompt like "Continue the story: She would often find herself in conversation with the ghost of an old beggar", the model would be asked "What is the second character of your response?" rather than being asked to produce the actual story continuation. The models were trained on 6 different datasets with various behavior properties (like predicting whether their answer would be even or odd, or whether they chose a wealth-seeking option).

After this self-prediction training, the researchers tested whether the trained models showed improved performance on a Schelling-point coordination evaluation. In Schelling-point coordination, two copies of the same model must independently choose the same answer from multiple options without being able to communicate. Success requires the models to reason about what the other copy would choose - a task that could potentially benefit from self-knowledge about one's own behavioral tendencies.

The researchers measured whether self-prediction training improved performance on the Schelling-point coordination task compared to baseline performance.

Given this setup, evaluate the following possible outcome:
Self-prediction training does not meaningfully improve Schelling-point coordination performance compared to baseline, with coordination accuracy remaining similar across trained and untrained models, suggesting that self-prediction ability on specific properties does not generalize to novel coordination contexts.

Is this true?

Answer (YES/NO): YES